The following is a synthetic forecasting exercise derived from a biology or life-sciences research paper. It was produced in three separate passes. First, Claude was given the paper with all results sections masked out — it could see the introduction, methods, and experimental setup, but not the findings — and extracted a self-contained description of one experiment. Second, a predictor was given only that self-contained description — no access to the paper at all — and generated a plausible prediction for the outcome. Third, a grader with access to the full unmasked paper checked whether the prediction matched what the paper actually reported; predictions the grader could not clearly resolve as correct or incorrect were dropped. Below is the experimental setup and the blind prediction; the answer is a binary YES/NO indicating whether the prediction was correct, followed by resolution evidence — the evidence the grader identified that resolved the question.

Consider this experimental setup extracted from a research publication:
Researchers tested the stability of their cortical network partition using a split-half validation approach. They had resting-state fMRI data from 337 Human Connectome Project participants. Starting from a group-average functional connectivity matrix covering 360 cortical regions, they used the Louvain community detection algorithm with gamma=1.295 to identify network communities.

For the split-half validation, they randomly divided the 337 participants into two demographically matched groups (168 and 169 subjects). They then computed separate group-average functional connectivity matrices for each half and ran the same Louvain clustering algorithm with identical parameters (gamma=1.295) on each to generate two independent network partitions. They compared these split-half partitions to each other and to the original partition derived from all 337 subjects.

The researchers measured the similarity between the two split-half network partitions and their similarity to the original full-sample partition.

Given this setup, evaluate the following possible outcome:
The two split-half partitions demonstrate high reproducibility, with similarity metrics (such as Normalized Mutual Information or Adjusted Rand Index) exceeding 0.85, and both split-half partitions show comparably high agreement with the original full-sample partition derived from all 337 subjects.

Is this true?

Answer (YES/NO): YES